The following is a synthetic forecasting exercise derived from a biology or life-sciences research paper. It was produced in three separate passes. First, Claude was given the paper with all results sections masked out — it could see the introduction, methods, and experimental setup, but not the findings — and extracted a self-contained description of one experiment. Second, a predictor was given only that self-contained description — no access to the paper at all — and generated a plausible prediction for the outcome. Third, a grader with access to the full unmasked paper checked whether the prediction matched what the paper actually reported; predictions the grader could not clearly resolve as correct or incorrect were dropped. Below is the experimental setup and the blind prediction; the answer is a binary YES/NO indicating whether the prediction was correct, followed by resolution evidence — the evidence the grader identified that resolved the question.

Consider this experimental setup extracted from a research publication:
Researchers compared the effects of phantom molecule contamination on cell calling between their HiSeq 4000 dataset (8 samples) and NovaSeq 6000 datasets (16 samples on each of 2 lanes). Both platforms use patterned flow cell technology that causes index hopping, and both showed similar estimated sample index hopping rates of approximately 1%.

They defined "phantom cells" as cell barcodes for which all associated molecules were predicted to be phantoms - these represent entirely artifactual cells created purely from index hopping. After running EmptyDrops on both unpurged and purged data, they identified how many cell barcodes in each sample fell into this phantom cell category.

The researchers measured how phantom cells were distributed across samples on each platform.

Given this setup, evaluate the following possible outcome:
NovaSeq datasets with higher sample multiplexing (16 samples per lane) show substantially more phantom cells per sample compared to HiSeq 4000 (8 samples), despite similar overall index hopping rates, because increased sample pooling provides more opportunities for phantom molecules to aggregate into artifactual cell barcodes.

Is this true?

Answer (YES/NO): NO